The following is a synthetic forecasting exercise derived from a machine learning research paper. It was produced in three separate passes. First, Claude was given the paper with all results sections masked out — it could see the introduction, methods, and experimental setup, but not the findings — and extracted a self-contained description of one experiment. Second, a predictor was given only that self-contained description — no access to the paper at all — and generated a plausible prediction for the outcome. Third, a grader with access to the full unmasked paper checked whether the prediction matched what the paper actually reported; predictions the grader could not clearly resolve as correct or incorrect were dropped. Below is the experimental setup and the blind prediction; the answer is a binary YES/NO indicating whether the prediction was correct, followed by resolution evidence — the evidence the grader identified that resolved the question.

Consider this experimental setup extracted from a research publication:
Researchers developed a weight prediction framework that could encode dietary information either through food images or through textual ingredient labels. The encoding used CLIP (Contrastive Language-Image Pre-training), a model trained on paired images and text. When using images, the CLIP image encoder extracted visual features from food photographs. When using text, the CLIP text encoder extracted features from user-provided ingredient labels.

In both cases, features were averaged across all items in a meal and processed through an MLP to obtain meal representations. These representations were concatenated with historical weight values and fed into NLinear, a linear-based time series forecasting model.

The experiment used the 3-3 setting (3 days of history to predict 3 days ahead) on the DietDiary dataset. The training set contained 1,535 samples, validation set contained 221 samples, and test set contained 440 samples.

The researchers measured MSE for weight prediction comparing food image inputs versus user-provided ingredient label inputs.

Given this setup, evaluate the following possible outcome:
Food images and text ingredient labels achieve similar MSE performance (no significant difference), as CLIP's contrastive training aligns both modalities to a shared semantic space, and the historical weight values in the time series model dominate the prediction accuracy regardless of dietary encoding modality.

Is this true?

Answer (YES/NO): NO